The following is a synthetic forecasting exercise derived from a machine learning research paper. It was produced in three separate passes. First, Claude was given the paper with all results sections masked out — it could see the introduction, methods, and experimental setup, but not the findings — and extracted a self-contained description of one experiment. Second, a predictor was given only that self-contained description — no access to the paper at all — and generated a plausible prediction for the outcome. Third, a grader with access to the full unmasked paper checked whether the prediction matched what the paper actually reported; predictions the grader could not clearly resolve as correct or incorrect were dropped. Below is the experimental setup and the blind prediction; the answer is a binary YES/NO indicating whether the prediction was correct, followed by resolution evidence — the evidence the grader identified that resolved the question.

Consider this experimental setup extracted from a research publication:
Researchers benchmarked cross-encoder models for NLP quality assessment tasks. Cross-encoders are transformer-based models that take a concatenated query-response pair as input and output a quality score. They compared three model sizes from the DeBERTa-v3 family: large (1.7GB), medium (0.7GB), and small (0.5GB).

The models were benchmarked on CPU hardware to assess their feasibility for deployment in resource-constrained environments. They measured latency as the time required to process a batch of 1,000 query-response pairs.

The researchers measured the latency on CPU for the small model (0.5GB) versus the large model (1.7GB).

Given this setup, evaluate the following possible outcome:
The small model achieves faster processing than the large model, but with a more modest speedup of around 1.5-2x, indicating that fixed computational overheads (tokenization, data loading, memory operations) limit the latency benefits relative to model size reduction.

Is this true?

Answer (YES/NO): NO